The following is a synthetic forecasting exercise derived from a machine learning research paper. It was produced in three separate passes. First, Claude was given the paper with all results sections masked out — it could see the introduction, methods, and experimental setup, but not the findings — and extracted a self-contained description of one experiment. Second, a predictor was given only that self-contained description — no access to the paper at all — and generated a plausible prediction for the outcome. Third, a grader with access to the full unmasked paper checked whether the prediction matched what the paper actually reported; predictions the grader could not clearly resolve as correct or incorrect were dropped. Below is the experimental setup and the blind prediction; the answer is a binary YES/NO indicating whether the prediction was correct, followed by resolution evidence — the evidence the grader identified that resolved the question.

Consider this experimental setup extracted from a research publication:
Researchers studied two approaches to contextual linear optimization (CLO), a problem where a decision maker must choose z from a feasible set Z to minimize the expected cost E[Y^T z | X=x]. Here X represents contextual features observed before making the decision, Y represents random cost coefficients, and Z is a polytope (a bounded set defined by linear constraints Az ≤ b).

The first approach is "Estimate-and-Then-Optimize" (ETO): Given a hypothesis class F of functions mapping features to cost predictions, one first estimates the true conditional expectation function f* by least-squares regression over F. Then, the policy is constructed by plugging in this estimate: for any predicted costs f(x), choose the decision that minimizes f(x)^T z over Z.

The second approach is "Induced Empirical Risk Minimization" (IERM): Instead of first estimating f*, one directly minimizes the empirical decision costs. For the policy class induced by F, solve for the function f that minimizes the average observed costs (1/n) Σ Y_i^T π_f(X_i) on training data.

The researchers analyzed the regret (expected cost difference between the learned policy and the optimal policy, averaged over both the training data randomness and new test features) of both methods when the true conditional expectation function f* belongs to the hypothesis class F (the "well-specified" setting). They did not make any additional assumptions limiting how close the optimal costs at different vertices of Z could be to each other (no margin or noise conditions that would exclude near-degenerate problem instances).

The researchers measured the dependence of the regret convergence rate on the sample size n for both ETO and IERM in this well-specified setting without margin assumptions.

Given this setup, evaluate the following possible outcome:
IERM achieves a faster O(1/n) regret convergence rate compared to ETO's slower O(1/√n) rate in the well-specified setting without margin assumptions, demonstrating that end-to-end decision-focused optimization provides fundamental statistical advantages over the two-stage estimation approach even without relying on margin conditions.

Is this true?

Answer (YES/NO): NO